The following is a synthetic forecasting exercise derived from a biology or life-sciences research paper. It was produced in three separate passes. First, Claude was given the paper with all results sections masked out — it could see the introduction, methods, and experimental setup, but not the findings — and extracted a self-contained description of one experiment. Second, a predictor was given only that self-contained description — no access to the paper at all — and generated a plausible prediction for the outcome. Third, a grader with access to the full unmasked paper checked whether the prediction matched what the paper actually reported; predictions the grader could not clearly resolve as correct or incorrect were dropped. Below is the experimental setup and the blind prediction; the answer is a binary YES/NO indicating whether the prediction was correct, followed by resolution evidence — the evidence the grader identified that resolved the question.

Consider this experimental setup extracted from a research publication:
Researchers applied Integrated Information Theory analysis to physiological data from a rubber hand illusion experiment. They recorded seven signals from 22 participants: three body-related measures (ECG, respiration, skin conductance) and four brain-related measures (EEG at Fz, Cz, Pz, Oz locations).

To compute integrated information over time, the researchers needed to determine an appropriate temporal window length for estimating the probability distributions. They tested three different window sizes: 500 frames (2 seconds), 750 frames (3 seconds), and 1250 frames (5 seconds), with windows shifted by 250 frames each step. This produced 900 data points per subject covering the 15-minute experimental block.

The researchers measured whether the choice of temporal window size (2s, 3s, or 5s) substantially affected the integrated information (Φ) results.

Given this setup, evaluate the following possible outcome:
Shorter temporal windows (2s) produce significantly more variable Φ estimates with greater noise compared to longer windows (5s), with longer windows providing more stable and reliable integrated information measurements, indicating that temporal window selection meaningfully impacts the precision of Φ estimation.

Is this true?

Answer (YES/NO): NO